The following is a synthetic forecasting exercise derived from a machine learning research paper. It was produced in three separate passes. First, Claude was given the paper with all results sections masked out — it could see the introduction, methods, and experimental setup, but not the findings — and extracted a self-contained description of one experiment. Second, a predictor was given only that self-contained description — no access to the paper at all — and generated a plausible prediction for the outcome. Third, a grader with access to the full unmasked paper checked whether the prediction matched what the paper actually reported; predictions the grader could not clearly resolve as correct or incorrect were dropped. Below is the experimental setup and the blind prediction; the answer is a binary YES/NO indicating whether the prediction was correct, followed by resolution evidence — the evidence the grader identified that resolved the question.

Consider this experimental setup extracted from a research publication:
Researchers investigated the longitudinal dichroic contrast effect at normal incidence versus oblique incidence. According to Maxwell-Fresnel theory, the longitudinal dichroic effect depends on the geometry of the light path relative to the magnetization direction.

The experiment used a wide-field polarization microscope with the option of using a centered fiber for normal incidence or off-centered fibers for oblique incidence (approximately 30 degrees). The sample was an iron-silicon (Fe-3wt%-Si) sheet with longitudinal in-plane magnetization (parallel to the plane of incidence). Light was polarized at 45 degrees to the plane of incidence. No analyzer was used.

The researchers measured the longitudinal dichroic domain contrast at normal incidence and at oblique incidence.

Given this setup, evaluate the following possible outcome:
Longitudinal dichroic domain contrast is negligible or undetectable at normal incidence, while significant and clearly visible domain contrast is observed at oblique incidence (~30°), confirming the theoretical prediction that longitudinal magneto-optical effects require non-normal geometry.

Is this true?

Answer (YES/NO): YES